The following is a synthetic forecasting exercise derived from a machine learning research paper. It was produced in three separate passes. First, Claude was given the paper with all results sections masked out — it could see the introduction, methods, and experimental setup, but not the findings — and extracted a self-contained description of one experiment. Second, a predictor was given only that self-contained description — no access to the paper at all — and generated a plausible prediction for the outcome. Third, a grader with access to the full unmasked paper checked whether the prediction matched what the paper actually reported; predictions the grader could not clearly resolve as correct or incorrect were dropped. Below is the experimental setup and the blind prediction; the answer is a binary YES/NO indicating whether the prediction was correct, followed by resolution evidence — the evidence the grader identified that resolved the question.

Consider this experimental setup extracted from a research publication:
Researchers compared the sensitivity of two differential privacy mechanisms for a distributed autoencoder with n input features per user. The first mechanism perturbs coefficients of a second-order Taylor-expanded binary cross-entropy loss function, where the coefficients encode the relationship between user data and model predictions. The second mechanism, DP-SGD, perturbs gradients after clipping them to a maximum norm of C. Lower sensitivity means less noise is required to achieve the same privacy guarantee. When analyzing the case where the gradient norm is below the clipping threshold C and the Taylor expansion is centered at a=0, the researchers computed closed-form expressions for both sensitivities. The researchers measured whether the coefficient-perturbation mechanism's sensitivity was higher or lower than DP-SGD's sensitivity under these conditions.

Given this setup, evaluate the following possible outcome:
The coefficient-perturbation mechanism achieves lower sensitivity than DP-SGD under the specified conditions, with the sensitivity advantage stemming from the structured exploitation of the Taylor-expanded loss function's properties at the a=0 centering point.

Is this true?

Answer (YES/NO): NO